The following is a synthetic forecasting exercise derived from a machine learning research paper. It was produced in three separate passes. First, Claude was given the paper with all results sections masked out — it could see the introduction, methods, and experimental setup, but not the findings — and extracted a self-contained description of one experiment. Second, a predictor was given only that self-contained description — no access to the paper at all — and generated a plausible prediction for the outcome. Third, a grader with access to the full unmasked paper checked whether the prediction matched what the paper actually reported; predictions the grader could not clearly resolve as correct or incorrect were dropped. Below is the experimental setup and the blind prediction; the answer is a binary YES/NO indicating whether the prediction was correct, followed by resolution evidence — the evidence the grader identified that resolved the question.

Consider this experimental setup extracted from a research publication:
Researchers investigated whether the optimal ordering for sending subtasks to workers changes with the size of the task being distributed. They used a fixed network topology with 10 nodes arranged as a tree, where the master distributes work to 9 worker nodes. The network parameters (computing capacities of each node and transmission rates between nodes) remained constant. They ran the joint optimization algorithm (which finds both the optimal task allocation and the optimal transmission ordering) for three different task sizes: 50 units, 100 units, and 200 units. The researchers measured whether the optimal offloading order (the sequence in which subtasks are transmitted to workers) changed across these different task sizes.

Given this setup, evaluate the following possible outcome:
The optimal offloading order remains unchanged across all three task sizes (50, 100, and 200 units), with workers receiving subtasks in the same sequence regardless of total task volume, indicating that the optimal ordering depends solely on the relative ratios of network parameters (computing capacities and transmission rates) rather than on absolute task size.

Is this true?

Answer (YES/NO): YES